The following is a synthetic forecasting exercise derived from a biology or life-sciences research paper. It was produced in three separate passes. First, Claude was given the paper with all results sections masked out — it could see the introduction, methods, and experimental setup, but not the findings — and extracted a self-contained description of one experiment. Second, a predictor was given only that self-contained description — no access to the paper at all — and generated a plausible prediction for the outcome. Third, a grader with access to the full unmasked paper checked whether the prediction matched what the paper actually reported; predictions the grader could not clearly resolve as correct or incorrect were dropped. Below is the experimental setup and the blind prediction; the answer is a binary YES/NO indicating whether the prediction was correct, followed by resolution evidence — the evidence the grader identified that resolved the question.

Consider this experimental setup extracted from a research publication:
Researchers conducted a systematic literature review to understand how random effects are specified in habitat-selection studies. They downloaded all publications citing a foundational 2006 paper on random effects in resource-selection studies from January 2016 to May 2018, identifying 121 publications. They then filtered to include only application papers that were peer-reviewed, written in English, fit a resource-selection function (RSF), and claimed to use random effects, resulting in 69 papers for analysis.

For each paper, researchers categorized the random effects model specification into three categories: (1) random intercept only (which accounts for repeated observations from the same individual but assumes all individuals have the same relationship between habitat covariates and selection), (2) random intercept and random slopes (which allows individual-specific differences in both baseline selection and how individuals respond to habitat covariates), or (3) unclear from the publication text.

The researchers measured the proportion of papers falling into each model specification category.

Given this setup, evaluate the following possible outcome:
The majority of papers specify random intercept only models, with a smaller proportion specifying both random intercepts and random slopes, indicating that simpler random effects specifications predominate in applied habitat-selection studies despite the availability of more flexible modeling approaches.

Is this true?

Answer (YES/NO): YES